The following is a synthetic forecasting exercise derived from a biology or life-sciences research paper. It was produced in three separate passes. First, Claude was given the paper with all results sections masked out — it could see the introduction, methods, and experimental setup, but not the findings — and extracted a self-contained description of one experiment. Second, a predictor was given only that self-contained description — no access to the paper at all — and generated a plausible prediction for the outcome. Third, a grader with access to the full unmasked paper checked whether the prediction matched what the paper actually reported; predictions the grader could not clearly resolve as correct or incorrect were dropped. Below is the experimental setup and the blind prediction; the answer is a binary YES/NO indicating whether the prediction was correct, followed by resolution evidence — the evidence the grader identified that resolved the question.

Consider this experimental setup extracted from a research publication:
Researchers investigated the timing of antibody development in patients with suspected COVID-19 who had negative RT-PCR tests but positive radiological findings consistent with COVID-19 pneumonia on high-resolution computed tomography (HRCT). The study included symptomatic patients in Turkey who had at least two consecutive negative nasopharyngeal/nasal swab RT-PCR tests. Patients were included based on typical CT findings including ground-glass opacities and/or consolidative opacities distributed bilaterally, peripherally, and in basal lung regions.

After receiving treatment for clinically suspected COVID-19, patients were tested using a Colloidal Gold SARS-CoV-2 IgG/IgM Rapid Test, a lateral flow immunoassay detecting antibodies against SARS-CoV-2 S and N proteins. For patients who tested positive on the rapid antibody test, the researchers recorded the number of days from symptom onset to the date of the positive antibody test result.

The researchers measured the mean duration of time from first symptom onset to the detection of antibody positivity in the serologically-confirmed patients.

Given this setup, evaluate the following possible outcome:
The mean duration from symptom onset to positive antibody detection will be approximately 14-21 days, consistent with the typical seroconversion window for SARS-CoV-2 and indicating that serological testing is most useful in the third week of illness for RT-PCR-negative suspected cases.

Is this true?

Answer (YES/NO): NO